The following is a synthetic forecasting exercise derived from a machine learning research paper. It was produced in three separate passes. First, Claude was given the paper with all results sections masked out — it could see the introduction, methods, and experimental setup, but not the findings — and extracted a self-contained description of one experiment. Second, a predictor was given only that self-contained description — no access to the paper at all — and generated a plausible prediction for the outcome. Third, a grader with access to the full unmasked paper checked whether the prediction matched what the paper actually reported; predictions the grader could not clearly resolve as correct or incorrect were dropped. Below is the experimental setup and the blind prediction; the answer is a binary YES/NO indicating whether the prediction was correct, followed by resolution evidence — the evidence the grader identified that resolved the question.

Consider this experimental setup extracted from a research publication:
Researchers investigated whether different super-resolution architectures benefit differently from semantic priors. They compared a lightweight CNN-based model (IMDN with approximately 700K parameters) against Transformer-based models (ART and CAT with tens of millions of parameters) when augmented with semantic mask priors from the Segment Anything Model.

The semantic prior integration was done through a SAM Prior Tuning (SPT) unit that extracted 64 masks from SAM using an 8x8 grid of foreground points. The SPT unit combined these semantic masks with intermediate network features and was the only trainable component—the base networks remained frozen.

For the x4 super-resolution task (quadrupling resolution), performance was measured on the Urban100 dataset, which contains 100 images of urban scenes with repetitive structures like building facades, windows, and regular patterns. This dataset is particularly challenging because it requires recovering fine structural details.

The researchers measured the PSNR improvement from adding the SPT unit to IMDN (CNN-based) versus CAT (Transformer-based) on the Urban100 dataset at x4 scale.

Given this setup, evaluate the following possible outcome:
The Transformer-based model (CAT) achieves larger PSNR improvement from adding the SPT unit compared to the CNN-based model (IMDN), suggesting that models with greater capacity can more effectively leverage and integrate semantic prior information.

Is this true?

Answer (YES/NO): NO